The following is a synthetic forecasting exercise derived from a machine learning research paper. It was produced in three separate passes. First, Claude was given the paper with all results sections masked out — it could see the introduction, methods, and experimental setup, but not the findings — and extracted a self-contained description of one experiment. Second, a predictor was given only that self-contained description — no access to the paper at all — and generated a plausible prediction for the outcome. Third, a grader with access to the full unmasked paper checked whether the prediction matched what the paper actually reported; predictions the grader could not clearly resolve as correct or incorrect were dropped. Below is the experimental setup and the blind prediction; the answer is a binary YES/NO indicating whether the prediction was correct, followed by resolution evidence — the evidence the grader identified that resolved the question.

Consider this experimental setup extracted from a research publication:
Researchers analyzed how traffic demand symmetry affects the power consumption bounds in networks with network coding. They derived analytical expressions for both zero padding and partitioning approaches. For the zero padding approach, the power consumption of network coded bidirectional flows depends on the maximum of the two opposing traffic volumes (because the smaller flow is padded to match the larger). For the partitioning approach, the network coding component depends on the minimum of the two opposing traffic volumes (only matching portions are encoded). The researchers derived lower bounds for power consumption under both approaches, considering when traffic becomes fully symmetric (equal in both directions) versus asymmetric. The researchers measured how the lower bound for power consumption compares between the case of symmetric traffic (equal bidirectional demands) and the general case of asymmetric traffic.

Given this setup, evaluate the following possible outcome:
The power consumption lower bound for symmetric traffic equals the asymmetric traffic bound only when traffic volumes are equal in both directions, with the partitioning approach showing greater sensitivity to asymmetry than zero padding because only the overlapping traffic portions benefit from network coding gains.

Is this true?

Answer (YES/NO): NO